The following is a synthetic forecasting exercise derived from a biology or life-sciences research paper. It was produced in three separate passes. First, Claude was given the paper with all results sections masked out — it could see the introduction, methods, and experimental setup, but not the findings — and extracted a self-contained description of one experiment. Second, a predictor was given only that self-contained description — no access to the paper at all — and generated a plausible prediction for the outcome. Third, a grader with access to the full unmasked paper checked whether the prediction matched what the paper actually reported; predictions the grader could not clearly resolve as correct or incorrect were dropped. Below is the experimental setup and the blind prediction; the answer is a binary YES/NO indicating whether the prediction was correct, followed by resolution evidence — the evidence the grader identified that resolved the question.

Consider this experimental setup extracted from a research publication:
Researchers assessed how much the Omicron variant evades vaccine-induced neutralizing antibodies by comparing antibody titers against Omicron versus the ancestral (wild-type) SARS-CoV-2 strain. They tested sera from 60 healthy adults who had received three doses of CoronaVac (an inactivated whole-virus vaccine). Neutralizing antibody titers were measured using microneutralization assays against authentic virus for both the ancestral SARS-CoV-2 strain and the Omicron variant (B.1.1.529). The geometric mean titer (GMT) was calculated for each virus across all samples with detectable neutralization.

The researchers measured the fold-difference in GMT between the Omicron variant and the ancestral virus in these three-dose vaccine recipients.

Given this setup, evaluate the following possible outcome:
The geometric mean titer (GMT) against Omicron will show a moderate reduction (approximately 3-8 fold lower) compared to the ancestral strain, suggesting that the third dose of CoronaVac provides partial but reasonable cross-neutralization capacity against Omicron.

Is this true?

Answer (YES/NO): NO